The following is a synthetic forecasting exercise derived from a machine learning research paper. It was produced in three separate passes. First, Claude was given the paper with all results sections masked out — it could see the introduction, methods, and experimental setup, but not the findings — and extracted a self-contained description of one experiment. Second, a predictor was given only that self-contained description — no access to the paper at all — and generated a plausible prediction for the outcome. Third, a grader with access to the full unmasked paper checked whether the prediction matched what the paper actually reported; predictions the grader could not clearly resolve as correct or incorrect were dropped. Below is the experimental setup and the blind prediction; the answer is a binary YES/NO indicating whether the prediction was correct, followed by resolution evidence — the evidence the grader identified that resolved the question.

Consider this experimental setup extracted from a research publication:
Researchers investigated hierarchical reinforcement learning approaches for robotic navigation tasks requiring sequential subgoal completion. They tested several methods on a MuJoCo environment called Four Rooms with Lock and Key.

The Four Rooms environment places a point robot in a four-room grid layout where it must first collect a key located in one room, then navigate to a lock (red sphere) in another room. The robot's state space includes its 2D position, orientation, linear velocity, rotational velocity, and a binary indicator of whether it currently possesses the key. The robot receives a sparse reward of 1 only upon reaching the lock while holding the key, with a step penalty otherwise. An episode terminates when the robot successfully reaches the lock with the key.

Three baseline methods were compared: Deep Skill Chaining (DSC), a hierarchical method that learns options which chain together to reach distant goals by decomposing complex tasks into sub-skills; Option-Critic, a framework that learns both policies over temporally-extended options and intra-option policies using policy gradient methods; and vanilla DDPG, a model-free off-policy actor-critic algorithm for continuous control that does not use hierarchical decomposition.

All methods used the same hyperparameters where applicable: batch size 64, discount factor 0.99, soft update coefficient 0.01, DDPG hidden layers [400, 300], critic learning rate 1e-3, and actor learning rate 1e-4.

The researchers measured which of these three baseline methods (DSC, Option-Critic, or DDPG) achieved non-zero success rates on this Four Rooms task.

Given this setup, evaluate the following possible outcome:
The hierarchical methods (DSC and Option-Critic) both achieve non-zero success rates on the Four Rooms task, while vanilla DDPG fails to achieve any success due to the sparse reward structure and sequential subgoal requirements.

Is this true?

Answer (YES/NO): NO